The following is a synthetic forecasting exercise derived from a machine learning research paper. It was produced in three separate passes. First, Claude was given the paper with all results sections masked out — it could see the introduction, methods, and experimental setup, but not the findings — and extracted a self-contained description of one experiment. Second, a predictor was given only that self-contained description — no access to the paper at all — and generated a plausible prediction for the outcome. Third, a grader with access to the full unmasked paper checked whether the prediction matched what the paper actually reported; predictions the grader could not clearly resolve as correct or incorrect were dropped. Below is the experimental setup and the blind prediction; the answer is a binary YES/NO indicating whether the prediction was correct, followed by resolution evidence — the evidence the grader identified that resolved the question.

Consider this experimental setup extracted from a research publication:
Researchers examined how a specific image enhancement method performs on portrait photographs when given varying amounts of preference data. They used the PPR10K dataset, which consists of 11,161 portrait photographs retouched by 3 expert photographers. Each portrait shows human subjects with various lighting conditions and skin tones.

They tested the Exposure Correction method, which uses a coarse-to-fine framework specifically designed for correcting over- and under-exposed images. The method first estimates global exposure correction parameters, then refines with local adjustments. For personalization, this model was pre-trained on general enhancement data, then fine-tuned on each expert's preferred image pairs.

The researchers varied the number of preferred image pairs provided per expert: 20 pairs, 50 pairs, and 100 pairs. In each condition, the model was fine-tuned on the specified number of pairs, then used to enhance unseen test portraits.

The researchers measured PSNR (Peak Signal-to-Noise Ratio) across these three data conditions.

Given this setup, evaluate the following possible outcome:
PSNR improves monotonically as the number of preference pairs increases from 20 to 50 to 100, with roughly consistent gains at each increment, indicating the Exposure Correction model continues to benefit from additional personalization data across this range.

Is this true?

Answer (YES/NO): NO